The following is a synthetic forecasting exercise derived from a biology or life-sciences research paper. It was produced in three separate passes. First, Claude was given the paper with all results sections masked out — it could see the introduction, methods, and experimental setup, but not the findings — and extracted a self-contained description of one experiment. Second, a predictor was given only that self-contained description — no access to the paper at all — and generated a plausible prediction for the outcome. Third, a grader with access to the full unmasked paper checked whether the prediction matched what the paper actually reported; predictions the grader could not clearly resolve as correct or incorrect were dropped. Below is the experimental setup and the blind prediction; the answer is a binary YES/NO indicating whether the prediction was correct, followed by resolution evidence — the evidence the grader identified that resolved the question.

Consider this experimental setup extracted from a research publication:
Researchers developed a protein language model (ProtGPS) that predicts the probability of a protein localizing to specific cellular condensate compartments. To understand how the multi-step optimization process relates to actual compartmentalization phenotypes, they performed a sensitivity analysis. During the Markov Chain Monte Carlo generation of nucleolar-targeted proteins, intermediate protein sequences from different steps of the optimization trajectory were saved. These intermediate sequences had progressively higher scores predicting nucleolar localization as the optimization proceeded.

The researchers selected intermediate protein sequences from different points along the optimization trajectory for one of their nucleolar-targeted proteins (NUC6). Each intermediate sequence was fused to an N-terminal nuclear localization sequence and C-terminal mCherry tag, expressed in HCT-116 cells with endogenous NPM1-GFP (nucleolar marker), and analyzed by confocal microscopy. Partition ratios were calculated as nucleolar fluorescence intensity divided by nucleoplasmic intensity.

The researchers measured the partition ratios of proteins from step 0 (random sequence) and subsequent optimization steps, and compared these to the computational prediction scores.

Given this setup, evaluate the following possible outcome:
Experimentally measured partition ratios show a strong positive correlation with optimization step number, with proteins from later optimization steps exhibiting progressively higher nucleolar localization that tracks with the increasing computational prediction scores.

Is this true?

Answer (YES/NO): NO